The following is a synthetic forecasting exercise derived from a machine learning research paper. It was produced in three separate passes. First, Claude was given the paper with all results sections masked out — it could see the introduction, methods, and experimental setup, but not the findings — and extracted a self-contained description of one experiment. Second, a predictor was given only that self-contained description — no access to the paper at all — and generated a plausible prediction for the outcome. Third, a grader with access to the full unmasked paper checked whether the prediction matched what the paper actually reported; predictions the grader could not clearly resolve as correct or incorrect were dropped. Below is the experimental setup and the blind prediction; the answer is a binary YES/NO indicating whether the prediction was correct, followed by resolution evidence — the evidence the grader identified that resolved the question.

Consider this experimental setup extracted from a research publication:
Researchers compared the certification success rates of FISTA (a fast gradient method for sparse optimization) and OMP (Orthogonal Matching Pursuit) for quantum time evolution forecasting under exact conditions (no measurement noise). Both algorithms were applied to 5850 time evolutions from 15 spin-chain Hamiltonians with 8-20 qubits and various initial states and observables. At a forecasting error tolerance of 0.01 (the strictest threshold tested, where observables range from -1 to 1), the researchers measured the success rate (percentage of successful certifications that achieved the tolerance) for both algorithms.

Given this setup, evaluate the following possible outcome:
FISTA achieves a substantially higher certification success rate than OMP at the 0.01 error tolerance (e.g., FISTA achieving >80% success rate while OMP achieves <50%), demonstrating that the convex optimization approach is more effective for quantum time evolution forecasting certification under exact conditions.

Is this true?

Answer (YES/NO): NO